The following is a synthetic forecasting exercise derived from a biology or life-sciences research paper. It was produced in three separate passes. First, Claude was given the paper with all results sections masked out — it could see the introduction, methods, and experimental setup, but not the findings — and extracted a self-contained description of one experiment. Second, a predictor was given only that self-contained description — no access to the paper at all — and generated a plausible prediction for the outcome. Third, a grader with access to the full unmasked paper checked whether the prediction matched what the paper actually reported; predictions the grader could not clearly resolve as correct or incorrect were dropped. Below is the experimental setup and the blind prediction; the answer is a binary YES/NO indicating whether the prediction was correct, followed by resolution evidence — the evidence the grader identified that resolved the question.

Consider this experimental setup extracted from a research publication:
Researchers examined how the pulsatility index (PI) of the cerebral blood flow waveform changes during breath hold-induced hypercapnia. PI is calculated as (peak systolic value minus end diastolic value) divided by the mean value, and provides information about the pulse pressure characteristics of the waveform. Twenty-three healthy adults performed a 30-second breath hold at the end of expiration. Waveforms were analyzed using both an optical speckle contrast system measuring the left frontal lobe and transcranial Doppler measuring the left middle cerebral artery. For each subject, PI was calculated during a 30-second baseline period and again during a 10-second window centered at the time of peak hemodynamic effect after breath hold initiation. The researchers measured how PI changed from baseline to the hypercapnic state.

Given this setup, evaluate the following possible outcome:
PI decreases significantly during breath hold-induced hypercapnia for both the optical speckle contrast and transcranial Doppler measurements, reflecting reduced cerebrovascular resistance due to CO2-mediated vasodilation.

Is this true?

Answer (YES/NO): YES